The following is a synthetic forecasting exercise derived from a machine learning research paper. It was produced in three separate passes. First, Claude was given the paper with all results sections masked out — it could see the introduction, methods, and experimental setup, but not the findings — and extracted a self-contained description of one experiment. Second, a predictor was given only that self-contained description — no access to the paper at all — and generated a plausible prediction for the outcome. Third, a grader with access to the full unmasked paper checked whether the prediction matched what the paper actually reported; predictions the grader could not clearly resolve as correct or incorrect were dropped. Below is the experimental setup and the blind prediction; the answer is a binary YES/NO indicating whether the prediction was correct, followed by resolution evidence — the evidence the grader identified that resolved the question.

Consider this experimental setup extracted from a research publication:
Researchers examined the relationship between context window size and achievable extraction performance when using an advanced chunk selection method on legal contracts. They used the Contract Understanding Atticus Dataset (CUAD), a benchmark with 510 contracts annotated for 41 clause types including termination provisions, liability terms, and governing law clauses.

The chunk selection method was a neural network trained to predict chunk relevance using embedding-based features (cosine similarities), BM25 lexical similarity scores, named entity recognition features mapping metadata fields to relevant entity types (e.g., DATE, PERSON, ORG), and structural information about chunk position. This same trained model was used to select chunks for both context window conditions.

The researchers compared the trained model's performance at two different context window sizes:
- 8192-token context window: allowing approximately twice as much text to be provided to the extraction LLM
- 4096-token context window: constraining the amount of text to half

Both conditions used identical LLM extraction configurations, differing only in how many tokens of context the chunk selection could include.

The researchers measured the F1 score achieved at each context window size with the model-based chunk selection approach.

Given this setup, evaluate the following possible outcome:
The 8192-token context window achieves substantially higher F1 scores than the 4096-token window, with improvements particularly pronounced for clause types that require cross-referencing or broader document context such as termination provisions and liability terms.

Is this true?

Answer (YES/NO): NO